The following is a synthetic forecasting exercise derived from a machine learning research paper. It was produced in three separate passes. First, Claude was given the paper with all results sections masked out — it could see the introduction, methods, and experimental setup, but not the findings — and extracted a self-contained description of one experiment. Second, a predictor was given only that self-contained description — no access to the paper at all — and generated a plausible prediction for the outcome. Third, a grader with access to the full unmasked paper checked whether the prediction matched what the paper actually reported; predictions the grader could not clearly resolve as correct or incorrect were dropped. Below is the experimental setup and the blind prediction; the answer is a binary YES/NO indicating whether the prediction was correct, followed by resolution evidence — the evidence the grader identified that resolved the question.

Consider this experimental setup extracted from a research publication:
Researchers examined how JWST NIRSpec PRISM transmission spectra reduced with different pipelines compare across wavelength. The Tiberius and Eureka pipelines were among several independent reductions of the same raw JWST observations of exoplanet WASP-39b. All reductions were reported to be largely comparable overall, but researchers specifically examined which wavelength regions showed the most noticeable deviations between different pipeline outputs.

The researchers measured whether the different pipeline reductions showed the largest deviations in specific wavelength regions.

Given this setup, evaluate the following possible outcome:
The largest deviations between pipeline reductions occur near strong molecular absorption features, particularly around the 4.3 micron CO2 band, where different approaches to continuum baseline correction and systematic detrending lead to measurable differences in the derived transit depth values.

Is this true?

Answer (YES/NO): NO